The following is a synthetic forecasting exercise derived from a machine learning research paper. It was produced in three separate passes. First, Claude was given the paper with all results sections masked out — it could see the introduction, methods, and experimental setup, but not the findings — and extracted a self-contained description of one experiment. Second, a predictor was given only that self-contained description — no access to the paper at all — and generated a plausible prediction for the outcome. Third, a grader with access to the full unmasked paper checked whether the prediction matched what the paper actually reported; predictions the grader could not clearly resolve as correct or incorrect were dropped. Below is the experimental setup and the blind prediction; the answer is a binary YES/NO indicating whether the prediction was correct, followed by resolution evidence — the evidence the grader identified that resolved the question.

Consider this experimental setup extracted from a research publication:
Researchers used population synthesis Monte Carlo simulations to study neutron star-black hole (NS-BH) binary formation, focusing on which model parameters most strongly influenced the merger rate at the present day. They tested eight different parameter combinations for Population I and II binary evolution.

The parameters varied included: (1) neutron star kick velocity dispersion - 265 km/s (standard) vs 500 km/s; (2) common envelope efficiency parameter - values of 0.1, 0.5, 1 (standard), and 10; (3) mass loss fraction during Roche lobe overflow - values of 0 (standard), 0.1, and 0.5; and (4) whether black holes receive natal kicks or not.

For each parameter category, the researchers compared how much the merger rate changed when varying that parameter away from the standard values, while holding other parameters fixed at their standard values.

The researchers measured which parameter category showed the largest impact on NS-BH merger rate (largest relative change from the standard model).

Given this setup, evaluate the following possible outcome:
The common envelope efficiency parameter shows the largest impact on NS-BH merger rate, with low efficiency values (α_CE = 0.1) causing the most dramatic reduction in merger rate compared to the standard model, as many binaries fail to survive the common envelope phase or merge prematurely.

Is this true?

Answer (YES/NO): NO